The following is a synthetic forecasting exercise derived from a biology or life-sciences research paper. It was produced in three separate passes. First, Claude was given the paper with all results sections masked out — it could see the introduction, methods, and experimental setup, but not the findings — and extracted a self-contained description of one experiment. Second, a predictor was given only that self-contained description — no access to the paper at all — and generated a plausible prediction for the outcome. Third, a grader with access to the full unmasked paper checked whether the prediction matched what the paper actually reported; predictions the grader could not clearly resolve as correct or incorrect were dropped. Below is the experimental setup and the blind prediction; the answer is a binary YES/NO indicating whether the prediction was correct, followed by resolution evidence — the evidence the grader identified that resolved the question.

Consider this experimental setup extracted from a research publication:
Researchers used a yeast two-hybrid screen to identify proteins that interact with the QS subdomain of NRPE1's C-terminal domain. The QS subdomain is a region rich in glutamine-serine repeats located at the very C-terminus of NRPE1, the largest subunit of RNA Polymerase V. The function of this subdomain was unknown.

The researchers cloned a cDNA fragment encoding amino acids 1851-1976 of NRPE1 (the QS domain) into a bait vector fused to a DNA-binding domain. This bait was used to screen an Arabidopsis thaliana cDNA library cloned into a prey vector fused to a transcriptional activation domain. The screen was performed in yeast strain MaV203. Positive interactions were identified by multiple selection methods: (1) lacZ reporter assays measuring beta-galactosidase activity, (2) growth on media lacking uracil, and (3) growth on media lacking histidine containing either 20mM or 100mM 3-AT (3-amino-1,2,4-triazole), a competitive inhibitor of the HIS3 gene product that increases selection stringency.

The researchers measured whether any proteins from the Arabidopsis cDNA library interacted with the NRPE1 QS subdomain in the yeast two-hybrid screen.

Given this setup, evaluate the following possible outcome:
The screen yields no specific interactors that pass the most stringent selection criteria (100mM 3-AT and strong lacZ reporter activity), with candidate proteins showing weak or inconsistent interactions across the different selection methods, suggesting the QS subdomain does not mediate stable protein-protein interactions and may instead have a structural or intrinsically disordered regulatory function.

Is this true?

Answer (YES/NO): NO